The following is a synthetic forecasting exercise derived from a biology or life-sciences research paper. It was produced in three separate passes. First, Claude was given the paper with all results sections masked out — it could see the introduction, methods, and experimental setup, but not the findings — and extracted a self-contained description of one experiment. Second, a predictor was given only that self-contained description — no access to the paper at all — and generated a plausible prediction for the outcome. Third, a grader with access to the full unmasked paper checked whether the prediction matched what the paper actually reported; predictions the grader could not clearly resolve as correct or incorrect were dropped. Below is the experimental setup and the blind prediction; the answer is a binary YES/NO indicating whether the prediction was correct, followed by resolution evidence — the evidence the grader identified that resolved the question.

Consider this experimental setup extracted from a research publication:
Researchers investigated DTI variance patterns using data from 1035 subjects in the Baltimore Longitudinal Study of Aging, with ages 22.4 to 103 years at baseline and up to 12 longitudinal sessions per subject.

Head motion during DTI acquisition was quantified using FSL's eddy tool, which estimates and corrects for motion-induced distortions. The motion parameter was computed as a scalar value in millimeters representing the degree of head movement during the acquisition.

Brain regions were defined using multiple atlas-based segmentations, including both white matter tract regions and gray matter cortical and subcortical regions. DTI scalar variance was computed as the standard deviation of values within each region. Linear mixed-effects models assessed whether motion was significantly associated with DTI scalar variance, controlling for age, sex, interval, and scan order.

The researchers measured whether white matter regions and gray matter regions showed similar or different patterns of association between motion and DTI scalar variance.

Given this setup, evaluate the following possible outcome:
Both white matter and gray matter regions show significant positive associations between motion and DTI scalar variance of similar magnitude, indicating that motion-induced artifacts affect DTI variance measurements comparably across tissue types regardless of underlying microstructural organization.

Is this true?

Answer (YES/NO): NO